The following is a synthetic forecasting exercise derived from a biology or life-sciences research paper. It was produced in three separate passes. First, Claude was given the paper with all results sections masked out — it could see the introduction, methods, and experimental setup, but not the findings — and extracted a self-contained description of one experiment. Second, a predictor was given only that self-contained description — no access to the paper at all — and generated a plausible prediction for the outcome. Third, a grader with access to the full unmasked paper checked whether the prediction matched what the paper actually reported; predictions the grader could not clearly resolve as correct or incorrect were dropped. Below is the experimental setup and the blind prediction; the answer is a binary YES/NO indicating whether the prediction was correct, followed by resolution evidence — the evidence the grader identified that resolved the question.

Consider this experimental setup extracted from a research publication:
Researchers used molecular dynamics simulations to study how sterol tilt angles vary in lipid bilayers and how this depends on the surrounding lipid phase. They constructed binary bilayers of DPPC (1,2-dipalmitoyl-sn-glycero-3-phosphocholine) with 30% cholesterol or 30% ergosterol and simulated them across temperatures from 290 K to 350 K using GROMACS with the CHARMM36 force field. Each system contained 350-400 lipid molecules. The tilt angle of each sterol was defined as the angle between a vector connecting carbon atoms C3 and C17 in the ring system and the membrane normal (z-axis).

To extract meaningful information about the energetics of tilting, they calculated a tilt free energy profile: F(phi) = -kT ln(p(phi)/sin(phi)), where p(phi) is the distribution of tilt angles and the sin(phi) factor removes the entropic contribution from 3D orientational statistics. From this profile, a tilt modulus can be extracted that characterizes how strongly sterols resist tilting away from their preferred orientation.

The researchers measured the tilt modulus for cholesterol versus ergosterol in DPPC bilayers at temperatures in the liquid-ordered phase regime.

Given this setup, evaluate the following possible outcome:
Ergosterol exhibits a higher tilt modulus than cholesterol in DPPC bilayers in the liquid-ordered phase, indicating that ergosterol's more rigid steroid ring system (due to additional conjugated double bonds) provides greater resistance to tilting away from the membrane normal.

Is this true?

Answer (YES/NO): NO